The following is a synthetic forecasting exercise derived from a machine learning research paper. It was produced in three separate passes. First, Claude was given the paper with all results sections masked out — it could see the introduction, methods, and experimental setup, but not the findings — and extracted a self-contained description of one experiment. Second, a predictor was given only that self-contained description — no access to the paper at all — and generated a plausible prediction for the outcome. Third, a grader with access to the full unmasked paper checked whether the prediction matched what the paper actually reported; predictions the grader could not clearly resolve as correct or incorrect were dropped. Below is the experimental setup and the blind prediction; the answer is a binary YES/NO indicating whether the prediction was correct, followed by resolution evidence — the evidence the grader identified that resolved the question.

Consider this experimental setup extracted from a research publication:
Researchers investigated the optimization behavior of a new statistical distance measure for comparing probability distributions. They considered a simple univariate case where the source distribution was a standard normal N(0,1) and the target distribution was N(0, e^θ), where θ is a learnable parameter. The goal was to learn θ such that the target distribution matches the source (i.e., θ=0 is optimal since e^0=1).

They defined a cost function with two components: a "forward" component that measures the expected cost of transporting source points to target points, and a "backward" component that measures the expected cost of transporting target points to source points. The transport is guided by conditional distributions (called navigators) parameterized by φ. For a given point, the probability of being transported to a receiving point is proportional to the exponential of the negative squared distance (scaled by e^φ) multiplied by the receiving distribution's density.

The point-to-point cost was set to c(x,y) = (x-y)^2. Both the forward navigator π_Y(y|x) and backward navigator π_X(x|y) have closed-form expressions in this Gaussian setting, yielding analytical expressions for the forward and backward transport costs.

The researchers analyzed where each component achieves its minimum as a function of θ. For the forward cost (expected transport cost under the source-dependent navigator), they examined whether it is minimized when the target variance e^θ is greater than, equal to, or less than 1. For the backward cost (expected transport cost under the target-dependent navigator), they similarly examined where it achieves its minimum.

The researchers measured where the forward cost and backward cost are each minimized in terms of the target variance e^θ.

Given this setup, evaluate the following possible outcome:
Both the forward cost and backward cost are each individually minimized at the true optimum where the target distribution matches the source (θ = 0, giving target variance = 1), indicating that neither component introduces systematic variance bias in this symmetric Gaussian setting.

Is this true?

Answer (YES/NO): NO